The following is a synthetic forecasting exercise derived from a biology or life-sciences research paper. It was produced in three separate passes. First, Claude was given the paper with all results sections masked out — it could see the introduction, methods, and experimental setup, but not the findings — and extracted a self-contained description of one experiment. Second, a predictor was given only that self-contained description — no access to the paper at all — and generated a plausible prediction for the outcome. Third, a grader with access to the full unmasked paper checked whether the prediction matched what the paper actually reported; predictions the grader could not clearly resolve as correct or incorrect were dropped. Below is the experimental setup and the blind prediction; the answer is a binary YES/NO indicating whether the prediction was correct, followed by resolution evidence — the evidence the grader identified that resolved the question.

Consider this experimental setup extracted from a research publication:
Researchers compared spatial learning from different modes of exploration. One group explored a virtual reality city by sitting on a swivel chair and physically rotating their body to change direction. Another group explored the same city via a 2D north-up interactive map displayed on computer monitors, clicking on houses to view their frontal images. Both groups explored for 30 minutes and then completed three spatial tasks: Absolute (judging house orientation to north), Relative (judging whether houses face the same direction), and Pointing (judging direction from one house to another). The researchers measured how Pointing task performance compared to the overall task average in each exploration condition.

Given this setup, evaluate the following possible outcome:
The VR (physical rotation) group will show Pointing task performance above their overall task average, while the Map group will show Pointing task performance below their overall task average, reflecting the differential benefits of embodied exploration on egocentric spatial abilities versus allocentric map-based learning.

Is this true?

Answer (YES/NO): YES